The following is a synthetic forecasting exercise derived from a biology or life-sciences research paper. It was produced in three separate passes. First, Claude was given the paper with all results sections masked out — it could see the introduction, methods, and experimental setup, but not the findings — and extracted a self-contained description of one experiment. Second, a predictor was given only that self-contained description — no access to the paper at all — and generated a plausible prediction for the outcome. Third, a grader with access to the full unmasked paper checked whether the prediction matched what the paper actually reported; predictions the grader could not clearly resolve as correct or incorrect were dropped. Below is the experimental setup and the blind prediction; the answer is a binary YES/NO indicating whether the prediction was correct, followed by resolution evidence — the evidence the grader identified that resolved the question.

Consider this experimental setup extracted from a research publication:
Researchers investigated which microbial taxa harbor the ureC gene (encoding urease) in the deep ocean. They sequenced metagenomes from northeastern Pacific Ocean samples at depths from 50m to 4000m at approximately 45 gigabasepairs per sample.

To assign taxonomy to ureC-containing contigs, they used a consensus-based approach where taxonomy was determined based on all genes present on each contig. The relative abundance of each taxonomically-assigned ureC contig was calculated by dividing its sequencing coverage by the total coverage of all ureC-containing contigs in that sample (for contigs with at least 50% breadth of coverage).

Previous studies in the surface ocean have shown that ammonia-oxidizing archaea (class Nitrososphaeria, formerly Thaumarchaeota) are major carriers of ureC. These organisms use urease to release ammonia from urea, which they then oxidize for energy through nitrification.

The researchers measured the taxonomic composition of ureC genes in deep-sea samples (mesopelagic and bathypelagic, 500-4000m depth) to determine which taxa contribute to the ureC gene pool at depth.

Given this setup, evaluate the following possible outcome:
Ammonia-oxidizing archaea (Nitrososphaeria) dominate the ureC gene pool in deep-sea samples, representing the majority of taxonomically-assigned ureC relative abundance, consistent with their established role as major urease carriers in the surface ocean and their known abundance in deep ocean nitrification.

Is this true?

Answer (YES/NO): NO